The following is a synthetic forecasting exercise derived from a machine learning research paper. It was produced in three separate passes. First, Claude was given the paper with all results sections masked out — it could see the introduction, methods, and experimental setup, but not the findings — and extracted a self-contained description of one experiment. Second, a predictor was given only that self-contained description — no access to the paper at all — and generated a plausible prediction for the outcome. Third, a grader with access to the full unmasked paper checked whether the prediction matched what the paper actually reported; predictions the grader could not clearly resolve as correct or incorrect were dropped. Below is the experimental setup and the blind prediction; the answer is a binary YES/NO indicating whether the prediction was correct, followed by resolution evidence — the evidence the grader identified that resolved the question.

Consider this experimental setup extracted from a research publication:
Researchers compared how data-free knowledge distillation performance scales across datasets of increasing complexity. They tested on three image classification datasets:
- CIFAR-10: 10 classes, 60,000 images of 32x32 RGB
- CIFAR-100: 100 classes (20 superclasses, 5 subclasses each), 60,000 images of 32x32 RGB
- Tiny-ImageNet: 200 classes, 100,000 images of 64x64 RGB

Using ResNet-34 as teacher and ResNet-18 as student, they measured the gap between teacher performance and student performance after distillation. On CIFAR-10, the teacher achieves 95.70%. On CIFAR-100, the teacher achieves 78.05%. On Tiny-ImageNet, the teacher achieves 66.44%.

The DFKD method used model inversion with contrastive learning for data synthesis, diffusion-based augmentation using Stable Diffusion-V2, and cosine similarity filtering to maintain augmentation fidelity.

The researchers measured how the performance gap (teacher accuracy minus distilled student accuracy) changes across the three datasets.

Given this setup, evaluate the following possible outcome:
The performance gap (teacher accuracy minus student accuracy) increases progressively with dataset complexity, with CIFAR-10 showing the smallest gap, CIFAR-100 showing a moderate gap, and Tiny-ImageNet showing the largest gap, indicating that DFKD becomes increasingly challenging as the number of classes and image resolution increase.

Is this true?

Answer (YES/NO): YES